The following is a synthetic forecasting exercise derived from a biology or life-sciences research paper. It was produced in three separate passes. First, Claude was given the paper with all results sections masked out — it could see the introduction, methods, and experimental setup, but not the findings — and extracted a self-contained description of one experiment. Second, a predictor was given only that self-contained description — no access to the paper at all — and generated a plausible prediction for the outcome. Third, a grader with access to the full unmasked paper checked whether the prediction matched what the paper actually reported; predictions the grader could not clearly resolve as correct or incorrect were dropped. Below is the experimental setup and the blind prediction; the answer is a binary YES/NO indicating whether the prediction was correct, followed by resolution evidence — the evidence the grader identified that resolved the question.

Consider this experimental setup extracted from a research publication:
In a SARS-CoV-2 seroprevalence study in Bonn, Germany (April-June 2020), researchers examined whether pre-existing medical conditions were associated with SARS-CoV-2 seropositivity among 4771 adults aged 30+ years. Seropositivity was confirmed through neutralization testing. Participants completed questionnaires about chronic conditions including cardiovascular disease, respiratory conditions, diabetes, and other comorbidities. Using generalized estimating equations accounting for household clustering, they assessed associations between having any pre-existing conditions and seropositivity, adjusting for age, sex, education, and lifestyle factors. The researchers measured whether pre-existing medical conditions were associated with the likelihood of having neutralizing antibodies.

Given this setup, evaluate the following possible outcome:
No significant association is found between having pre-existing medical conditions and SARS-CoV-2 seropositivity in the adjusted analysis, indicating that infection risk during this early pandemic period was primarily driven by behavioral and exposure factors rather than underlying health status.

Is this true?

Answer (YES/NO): YES